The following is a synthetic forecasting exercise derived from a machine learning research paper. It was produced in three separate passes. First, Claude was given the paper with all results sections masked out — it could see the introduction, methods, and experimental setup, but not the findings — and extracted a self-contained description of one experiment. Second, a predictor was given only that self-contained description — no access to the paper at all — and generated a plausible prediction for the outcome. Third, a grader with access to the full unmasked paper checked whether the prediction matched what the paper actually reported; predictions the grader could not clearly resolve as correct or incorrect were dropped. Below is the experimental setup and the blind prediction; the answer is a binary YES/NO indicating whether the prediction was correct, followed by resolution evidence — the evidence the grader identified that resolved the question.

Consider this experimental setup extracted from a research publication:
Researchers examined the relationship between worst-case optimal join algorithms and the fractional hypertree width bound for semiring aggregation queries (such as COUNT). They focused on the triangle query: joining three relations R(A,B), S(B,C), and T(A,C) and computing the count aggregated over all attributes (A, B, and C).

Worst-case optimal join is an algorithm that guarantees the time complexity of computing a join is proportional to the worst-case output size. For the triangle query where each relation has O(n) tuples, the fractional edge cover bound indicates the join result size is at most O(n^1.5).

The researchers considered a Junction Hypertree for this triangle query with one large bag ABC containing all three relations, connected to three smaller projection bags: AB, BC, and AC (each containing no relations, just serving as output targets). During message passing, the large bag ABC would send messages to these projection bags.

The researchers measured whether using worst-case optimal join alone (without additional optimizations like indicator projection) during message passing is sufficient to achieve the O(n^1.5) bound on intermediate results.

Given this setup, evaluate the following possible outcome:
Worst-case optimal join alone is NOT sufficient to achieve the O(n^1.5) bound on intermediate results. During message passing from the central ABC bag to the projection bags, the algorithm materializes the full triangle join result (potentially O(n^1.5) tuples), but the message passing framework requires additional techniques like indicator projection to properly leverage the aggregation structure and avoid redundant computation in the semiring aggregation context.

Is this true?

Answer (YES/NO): YES